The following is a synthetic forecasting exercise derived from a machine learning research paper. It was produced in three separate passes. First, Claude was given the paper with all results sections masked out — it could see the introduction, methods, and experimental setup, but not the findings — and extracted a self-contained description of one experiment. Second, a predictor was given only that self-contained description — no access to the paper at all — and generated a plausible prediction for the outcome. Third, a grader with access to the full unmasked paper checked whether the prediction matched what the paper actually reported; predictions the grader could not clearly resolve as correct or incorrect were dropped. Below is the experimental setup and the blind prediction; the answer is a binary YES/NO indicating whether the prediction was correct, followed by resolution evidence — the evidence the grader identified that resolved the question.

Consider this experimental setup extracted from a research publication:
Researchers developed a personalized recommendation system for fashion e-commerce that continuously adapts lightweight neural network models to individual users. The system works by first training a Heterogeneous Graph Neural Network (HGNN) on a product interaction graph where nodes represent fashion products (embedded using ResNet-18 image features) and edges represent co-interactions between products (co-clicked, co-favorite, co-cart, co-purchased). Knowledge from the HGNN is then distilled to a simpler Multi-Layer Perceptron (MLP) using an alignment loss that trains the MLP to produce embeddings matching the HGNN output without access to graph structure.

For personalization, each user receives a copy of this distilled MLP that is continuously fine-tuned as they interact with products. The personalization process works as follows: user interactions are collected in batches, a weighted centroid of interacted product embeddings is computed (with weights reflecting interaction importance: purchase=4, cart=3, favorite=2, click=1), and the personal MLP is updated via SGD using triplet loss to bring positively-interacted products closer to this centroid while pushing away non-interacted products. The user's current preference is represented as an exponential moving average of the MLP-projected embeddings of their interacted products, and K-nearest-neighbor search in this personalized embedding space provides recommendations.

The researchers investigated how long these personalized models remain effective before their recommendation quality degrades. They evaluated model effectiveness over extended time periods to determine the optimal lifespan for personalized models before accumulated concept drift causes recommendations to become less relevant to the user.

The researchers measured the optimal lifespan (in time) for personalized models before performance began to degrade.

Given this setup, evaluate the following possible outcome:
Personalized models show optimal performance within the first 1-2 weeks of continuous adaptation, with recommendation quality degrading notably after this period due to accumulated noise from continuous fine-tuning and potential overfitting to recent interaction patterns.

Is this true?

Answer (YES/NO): YES